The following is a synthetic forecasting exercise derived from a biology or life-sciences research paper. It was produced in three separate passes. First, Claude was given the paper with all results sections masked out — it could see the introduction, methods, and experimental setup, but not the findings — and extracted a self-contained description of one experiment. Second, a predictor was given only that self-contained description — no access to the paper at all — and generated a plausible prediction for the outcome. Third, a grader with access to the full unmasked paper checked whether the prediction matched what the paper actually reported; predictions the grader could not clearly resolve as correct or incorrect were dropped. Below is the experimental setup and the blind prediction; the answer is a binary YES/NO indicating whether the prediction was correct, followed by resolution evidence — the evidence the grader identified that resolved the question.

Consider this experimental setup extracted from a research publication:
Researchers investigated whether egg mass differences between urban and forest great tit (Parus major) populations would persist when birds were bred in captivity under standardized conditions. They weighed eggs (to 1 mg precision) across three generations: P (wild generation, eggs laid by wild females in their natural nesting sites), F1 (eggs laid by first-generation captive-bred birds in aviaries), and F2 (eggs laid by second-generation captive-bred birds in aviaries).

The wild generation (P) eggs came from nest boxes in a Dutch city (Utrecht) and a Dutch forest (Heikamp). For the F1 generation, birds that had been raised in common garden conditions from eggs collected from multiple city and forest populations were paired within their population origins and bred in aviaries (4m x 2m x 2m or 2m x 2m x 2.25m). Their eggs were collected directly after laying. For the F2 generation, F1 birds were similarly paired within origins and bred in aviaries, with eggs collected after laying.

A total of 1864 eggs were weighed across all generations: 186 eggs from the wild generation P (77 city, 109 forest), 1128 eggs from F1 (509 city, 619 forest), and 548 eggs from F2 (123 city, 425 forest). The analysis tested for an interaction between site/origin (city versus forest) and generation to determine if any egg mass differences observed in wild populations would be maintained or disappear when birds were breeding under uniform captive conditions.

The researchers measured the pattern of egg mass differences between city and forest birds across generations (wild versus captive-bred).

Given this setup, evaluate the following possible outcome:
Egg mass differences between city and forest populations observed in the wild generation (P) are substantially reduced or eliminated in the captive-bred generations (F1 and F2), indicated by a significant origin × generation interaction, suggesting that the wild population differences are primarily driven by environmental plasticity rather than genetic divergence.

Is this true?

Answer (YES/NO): NO